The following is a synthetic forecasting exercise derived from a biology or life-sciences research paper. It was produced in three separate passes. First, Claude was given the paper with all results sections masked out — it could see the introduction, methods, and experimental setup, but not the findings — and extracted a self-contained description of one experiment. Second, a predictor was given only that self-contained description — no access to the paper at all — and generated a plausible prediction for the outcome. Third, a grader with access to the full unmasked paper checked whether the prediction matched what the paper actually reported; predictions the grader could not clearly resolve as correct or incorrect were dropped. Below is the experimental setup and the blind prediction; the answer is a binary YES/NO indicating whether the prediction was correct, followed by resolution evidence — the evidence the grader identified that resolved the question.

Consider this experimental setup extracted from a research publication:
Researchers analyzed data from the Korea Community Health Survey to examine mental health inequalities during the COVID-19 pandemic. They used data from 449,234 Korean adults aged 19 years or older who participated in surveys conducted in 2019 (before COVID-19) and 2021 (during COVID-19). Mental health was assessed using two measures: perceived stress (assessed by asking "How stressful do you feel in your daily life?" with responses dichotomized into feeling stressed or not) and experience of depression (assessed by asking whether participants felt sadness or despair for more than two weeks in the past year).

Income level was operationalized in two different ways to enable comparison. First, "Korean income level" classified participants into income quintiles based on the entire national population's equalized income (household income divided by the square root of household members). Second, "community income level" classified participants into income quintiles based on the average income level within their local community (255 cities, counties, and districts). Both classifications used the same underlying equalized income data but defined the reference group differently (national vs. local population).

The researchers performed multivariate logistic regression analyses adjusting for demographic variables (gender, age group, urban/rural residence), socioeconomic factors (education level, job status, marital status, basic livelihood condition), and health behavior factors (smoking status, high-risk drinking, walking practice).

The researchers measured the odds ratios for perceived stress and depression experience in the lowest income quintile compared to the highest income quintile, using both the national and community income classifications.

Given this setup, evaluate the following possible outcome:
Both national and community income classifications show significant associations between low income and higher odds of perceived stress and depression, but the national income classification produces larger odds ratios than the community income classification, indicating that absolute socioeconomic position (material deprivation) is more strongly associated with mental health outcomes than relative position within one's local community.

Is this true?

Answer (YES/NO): NO